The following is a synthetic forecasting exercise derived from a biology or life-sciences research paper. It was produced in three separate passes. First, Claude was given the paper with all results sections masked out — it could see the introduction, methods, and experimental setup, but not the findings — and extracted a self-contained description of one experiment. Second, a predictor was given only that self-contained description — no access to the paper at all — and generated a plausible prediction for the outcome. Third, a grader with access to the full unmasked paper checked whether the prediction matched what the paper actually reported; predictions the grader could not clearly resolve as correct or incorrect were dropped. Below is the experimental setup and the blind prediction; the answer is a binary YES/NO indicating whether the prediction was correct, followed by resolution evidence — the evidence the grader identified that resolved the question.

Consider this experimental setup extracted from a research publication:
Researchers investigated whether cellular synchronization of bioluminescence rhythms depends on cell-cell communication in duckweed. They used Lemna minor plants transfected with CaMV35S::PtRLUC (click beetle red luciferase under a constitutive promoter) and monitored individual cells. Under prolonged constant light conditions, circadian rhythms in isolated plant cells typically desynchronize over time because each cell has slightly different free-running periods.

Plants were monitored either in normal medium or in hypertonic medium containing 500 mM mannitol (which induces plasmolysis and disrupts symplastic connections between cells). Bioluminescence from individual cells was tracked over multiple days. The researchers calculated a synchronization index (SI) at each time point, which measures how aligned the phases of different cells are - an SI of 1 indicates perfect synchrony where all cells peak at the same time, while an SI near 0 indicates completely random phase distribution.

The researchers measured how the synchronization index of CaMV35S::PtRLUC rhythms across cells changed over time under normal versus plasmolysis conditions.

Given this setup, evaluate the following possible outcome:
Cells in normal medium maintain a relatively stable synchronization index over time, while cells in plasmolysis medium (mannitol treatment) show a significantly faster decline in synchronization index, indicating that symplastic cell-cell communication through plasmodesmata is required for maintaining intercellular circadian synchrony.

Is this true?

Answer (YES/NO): NO